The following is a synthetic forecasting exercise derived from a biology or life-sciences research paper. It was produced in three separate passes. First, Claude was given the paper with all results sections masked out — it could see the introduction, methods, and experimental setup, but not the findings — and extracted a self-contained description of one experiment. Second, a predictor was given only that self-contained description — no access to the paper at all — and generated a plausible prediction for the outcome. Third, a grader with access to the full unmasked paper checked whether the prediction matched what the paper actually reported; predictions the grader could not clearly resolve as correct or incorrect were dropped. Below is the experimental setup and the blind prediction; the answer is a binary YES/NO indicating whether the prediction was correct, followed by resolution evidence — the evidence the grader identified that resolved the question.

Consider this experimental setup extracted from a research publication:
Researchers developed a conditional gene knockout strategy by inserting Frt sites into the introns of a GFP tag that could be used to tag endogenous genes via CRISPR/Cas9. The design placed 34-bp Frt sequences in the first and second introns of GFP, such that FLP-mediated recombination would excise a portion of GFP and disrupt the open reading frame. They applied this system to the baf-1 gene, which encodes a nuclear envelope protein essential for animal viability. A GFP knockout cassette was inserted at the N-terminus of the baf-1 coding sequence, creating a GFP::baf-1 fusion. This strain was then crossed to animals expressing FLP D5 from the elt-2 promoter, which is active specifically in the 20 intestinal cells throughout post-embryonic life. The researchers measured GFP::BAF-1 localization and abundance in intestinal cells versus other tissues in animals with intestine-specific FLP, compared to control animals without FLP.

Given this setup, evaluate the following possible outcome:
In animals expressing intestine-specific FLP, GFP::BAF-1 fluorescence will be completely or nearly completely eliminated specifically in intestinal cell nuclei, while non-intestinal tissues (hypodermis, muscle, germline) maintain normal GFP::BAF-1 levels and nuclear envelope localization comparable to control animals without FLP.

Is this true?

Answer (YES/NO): YES